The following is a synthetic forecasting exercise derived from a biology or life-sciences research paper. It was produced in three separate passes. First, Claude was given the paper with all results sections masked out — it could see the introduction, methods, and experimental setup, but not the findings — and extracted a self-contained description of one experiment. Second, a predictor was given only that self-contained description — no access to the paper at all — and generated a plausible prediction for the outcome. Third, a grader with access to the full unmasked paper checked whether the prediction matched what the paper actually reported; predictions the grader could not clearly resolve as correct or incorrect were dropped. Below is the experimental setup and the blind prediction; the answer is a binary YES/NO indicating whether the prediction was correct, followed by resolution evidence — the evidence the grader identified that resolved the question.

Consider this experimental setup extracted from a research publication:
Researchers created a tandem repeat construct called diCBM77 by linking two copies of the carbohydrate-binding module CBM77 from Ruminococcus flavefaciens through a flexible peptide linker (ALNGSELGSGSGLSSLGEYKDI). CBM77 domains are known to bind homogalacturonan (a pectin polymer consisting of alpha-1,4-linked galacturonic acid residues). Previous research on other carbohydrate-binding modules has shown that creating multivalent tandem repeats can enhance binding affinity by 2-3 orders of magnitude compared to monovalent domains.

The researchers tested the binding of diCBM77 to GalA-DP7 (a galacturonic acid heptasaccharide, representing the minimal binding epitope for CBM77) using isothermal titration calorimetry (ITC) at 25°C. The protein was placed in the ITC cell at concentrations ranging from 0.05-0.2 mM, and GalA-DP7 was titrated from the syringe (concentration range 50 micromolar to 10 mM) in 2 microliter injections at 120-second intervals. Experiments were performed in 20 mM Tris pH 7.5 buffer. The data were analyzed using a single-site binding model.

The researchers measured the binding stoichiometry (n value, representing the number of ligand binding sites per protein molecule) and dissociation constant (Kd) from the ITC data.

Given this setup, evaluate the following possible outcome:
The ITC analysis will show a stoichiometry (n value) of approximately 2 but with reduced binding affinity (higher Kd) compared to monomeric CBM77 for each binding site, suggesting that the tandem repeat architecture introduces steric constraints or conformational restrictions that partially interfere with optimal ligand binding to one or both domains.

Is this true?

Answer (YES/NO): NO